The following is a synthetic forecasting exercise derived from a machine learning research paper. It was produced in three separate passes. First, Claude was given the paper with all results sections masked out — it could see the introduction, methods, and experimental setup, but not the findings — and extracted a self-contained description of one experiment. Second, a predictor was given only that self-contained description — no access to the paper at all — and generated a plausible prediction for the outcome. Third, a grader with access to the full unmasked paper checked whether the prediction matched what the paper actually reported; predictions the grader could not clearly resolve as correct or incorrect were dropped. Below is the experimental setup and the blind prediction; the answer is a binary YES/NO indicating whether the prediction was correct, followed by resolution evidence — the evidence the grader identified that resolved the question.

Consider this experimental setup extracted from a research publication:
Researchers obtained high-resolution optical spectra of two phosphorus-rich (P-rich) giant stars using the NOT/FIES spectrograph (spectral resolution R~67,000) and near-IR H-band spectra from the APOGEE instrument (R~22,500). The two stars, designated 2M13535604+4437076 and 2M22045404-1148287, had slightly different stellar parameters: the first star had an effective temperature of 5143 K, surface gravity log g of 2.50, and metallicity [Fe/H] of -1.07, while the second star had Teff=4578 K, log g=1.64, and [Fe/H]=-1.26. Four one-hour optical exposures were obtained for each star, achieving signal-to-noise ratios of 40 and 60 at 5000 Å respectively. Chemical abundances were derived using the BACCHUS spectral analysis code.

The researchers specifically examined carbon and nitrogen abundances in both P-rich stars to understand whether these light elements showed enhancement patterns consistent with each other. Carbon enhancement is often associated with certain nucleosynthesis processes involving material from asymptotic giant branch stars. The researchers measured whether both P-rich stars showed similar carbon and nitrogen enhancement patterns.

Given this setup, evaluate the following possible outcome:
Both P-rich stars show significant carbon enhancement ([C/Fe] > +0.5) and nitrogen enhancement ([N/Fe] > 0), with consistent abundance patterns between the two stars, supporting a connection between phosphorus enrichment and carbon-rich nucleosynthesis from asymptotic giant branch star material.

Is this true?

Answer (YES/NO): NO